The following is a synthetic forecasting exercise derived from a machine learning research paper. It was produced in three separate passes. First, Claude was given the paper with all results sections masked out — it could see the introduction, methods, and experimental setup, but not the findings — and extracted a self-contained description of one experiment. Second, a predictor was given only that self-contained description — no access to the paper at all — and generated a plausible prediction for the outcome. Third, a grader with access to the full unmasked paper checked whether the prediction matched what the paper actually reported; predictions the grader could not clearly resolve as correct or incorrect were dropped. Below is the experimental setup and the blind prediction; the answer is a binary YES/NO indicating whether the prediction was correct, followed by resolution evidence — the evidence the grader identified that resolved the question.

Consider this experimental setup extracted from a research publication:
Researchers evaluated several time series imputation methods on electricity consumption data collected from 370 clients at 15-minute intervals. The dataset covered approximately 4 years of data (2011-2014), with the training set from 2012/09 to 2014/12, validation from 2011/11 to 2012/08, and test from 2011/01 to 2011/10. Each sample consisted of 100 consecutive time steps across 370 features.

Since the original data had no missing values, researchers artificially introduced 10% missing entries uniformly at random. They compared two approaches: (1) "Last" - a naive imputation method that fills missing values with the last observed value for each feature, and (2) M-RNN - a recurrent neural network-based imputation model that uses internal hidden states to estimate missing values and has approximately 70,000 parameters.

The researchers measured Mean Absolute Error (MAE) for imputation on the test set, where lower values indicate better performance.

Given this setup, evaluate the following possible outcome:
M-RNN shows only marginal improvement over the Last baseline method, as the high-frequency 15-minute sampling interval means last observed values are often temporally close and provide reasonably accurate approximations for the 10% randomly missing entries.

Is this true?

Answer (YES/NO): NO